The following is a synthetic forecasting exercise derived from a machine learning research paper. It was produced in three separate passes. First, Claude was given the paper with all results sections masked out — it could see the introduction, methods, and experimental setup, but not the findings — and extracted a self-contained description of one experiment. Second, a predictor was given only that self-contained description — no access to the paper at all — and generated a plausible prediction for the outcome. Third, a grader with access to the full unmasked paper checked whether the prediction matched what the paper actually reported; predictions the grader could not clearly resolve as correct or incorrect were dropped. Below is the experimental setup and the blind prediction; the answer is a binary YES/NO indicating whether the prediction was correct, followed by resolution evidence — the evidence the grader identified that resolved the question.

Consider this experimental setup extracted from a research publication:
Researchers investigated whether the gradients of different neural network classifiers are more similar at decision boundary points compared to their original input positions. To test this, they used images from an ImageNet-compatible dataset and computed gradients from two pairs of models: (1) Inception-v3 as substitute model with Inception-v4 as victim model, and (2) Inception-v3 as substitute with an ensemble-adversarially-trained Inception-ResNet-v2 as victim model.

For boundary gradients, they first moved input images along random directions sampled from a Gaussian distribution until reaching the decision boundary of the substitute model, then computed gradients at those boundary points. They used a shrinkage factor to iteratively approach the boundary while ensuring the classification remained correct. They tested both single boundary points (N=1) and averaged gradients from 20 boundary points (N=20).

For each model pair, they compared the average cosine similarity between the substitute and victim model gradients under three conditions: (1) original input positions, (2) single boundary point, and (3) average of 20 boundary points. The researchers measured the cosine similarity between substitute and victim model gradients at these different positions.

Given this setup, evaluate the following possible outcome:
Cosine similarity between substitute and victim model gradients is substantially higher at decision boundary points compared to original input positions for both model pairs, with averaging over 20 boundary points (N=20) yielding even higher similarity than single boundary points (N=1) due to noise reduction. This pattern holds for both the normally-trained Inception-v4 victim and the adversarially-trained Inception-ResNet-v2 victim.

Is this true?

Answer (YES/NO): YES